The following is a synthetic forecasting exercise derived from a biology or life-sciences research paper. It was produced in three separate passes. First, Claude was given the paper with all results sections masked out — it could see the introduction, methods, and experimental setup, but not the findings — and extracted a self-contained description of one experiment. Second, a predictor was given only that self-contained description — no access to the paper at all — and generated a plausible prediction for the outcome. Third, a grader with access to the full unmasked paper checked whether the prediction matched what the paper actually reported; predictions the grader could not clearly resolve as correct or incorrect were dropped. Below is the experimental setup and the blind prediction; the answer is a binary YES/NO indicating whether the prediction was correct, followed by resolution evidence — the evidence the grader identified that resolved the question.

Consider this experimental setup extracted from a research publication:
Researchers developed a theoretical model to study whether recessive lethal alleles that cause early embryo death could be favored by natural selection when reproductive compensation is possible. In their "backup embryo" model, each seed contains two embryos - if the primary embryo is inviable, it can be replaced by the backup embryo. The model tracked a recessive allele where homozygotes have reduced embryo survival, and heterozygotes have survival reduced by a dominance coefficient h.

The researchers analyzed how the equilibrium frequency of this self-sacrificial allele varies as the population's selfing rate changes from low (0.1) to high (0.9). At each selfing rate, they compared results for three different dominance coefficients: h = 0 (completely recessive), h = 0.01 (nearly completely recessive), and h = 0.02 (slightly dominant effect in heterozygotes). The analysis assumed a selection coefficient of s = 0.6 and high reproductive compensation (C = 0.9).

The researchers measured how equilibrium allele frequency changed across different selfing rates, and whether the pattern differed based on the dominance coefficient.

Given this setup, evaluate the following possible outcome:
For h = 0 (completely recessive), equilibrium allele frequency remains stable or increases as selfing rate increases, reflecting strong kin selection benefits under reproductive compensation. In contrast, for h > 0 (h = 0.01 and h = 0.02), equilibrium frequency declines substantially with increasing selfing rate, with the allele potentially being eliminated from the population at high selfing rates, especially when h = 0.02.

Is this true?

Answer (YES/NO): NO